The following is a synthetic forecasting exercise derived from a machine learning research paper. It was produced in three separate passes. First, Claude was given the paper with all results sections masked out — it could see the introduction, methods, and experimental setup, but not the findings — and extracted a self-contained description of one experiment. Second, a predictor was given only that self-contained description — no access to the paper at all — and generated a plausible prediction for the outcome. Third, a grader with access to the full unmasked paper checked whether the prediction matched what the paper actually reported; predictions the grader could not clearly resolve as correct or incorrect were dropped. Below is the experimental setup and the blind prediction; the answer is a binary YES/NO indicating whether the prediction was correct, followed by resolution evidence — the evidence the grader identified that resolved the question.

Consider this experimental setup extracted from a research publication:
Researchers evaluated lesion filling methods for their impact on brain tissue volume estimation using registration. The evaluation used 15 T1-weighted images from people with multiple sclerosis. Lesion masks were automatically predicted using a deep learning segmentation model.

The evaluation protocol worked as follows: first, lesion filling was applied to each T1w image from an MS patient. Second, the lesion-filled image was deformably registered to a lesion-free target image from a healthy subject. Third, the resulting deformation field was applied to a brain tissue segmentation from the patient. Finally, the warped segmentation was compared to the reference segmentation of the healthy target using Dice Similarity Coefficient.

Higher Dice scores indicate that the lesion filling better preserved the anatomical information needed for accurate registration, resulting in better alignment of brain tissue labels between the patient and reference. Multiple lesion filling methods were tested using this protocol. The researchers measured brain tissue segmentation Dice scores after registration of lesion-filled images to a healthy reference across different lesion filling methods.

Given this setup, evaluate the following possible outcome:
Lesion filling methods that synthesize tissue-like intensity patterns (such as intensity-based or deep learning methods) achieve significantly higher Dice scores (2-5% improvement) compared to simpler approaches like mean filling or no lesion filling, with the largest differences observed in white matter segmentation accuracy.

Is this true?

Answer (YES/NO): NO